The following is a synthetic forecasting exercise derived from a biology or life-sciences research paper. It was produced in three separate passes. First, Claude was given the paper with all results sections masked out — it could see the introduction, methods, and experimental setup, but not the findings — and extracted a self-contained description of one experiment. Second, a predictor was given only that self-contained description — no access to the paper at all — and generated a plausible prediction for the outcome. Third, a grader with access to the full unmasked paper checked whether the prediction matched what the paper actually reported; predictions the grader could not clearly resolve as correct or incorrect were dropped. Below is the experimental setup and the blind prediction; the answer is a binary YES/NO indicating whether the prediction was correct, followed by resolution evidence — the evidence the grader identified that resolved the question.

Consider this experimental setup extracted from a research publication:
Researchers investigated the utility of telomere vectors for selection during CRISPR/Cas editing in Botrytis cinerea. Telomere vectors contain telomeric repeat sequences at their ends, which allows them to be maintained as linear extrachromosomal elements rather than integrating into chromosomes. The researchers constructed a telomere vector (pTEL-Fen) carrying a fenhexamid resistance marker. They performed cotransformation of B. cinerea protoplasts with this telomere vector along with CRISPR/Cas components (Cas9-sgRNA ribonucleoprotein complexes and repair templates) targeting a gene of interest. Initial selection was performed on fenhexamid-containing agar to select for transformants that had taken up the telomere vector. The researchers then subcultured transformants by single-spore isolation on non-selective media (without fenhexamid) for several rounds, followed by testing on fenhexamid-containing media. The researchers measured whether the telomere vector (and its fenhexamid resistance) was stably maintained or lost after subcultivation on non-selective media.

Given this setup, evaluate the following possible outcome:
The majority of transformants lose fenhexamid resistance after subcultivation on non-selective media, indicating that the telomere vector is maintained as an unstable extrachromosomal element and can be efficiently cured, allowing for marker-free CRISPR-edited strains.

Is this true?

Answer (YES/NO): YES